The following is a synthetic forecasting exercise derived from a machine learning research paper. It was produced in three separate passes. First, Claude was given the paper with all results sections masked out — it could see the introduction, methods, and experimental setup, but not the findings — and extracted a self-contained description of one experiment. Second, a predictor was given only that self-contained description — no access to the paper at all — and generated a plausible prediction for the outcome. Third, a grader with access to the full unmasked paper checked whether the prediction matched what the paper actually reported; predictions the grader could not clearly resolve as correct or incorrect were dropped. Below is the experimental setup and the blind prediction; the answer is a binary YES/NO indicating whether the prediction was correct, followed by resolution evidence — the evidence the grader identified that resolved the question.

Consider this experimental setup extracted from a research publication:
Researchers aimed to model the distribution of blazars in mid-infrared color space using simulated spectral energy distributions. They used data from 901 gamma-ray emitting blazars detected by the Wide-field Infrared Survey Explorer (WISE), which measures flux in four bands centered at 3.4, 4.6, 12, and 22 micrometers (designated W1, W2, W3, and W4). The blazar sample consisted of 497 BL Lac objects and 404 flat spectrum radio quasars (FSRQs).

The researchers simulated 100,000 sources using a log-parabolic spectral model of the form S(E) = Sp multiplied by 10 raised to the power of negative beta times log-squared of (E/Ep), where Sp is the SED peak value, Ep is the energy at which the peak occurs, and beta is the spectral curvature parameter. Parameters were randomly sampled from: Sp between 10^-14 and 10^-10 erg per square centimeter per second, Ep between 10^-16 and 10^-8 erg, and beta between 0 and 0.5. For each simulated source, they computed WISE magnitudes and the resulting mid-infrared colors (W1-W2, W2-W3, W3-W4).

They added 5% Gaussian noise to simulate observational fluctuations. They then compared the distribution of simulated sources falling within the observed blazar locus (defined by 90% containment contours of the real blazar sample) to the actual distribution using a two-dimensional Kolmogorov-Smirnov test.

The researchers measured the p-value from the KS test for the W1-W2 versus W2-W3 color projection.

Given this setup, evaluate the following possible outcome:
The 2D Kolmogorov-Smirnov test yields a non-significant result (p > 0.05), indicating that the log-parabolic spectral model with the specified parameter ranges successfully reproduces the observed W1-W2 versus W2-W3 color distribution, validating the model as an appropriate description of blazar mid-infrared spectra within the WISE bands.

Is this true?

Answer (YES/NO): NO